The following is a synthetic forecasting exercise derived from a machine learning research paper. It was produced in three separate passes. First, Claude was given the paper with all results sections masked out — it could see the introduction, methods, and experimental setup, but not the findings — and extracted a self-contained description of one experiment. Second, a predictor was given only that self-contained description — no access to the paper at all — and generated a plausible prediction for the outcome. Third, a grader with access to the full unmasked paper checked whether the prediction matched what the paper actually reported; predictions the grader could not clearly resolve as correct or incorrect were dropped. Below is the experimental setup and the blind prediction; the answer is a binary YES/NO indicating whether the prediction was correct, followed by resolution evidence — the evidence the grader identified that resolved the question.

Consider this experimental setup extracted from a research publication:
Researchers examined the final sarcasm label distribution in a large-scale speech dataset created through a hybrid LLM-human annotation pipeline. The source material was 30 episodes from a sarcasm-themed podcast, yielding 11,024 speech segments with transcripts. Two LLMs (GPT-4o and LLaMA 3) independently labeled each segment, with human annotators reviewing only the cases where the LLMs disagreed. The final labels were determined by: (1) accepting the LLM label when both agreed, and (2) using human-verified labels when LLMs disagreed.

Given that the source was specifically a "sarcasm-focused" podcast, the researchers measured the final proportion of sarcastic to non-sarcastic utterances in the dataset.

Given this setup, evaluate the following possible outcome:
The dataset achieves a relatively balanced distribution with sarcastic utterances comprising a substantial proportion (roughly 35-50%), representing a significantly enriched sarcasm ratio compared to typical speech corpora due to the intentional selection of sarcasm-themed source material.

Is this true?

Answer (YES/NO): YES